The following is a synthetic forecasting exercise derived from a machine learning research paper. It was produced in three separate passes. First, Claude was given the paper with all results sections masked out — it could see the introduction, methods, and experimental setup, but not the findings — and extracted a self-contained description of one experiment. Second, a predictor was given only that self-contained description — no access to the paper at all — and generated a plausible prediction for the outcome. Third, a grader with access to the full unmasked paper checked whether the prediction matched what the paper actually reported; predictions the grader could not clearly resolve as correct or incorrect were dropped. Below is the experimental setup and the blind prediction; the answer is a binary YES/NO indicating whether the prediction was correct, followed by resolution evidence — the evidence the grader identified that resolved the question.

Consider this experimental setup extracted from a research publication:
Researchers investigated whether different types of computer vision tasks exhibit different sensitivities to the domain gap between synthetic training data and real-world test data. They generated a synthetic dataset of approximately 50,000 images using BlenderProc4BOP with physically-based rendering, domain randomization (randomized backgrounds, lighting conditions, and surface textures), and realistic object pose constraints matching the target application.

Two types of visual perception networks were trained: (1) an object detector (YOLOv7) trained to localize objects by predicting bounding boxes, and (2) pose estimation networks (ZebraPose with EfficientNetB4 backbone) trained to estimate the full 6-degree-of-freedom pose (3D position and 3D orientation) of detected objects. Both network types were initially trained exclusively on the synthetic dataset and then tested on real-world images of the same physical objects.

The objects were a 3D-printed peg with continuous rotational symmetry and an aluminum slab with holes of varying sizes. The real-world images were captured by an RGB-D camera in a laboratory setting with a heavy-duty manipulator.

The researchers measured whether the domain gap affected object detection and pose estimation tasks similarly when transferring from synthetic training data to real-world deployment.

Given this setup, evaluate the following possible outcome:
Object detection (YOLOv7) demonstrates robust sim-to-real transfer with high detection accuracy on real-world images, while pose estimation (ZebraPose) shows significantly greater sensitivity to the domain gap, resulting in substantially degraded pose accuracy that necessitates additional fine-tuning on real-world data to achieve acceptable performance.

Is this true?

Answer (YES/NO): NO